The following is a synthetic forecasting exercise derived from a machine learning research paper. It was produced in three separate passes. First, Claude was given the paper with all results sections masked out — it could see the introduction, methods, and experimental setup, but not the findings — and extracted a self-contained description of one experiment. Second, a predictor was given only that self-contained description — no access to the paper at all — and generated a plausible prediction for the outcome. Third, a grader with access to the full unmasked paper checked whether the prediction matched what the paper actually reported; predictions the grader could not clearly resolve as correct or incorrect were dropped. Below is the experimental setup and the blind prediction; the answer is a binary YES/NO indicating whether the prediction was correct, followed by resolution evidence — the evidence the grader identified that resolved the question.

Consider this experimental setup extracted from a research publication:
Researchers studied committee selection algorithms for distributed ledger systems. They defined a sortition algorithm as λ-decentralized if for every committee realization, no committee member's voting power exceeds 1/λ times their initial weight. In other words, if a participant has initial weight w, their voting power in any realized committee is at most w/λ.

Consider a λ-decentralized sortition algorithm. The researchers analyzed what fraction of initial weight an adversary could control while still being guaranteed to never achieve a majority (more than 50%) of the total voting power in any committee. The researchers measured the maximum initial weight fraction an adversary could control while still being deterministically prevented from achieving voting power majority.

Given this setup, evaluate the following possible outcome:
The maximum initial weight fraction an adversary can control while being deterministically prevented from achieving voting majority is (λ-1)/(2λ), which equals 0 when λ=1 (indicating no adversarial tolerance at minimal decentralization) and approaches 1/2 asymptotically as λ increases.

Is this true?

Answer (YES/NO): NO